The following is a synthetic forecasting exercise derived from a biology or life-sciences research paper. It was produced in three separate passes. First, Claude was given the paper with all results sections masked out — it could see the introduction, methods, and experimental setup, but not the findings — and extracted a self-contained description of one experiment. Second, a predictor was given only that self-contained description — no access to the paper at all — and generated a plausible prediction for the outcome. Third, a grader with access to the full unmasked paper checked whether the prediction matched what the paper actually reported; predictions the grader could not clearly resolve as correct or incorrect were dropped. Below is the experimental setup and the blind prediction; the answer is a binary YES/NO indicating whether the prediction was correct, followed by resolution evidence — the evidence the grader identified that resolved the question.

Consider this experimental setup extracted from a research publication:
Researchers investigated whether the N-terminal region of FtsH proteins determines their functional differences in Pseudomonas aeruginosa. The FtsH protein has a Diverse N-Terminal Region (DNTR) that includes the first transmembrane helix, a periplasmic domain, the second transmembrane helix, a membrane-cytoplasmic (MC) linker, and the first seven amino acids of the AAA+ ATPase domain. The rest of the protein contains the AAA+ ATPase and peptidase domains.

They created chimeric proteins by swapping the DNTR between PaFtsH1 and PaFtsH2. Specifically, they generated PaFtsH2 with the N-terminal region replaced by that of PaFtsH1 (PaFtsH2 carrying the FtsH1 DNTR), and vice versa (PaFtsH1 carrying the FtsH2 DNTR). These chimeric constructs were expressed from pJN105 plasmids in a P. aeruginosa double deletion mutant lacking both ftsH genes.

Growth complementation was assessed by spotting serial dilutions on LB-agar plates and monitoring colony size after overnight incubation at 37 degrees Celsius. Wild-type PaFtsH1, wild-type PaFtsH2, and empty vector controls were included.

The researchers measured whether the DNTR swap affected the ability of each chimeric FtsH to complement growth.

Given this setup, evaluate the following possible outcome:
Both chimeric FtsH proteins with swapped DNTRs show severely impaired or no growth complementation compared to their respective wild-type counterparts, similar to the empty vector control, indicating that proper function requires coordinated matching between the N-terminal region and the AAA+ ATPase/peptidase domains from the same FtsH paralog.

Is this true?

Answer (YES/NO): NO